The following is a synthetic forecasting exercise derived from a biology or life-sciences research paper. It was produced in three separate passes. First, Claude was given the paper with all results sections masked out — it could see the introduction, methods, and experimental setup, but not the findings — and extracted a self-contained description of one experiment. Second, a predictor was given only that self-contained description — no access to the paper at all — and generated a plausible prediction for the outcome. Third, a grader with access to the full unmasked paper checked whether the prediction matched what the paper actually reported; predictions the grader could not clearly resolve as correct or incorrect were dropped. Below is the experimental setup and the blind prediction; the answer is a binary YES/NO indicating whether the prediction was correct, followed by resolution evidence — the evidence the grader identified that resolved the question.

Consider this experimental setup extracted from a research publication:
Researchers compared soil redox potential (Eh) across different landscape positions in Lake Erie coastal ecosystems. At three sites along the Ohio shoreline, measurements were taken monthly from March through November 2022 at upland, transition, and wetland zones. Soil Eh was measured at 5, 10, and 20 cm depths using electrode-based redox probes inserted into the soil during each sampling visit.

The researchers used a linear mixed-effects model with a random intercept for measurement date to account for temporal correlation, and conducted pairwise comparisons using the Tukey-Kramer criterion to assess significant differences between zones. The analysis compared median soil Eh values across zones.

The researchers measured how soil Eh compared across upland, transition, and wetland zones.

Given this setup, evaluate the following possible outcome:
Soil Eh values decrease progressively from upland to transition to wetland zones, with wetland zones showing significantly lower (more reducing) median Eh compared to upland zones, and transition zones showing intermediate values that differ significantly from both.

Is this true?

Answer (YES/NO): NO